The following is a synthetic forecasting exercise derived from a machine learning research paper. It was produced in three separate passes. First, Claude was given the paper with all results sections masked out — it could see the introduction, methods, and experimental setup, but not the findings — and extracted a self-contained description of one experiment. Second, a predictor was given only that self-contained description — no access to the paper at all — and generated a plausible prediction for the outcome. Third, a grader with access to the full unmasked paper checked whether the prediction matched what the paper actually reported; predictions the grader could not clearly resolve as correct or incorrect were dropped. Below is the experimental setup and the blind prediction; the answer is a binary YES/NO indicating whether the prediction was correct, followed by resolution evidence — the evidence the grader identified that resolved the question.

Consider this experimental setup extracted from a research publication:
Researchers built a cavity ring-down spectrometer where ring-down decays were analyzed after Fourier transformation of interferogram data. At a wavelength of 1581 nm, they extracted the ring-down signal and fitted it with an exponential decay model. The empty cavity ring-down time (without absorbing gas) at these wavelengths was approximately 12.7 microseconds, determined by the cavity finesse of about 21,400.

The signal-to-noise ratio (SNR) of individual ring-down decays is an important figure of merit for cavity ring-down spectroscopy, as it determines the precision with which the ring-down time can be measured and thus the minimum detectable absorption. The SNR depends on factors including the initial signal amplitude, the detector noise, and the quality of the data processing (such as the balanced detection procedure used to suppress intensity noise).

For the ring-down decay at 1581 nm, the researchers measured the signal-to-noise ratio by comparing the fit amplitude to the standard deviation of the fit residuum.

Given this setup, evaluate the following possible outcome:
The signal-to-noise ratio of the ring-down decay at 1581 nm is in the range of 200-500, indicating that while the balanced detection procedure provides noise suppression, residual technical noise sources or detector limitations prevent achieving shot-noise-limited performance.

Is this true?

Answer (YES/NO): NO